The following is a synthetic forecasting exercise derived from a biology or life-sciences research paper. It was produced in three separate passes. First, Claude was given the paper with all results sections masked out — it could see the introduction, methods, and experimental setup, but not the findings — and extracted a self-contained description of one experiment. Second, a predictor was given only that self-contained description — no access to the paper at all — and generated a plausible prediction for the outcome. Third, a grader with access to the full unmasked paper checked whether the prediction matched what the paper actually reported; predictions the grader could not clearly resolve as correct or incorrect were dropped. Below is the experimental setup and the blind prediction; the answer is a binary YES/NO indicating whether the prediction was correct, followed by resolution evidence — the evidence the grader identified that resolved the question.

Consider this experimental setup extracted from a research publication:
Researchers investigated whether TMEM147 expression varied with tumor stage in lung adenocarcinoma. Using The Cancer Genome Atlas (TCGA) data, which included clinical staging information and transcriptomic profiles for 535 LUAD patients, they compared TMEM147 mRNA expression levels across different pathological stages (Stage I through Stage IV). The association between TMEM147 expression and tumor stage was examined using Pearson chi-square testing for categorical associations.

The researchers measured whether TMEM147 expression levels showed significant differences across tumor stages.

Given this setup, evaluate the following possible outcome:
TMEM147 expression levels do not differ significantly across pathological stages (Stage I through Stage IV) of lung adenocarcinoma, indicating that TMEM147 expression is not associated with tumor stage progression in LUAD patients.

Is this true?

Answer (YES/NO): NO